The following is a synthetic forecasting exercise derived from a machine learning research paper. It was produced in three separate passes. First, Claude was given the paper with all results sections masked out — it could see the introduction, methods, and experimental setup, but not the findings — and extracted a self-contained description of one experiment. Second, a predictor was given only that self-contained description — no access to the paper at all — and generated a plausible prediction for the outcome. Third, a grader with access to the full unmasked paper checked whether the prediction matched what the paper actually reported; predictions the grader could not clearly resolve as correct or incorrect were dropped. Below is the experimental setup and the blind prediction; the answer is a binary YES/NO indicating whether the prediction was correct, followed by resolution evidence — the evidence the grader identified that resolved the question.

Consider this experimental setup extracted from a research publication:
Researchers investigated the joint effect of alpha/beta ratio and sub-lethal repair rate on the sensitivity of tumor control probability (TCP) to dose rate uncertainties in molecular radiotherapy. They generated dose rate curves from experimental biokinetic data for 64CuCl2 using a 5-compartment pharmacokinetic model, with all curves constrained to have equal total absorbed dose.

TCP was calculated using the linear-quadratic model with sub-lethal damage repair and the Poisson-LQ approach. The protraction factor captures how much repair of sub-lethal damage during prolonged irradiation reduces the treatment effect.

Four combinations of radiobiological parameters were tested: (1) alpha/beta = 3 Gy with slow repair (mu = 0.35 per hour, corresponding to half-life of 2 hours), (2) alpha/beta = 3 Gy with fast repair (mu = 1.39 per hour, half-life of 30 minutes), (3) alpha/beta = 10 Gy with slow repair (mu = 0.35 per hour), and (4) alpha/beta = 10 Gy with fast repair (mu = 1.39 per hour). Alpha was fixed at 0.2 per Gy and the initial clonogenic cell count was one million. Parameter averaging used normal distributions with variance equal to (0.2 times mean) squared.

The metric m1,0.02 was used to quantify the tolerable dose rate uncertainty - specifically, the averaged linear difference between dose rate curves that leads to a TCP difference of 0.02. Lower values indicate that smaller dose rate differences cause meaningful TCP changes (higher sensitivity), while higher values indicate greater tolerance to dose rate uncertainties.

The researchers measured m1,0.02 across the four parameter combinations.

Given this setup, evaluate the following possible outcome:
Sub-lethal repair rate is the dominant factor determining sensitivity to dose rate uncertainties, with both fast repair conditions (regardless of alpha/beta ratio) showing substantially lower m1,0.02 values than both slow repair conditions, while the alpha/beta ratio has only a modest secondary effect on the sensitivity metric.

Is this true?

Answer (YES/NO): NO